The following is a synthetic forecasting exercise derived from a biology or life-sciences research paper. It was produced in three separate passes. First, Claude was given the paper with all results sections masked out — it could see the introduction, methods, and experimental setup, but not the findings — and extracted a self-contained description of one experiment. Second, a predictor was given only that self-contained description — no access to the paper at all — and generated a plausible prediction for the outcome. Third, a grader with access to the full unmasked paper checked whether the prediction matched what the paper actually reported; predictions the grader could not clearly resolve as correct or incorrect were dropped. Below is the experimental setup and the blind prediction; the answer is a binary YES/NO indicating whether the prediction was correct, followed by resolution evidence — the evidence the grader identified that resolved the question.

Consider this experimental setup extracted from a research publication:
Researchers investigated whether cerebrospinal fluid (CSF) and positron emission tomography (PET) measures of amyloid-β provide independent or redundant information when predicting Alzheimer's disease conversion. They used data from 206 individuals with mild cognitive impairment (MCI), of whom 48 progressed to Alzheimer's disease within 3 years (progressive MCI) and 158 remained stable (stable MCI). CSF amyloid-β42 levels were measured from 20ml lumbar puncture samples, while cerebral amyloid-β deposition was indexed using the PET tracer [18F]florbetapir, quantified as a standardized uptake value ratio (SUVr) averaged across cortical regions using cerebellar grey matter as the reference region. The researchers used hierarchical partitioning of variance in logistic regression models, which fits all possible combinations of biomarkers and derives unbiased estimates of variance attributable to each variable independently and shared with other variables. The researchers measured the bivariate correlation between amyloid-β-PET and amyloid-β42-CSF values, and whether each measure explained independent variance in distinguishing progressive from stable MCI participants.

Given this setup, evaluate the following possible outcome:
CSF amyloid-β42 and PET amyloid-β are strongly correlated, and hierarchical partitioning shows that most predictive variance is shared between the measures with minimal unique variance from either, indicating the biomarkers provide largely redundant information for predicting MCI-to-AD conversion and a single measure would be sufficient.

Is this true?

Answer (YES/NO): NO